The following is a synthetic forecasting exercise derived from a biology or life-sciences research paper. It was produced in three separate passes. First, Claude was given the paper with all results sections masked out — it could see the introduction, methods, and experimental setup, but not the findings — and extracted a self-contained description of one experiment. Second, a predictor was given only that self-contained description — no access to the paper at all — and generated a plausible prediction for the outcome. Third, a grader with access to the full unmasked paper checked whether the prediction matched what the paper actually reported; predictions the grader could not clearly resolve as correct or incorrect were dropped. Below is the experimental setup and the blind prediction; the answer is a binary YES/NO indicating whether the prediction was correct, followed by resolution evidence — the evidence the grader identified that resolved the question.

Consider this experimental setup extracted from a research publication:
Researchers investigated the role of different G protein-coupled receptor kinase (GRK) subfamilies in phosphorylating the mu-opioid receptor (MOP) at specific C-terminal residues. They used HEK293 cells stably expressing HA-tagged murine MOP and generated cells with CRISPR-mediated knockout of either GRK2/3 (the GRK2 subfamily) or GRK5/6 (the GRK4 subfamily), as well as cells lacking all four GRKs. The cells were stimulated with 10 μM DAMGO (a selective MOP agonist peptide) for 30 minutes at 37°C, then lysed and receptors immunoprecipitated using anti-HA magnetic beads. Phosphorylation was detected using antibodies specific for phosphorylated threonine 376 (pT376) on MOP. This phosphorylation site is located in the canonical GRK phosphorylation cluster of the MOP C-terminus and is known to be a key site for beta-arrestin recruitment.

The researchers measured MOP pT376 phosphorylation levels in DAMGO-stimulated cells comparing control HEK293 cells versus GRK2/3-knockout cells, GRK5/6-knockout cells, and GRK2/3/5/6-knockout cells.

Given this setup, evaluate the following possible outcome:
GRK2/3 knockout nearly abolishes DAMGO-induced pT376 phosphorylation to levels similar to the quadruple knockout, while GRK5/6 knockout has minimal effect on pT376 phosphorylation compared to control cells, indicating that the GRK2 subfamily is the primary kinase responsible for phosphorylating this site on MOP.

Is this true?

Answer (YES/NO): YES